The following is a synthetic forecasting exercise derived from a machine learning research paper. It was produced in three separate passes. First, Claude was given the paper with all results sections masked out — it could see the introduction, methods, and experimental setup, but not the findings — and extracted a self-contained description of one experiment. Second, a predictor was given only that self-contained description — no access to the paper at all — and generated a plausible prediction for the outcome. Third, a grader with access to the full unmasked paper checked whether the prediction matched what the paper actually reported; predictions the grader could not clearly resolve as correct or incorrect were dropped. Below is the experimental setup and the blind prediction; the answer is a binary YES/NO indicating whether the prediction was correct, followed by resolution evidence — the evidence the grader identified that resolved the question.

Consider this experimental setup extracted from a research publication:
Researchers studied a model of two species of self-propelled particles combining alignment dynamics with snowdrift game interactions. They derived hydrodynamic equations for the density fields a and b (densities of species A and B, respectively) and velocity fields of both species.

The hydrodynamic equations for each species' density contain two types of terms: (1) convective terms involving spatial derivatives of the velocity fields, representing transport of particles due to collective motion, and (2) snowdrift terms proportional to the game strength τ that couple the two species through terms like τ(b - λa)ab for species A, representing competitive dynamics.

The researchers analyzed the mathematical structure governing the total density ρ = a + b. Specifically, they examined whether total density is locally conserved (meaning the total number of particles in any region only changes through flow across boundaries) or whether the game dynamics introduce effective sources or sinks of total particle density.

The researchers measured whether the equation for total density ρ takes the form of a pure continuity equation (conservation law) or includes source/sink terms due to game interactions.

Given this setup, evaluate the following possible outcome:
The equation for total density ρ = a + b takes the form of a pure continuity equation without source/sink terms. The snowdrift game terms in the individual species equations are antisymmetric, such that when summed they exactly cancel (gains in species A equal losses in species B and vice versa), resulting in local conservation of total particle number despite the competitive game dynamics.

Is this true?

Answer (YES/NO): YES